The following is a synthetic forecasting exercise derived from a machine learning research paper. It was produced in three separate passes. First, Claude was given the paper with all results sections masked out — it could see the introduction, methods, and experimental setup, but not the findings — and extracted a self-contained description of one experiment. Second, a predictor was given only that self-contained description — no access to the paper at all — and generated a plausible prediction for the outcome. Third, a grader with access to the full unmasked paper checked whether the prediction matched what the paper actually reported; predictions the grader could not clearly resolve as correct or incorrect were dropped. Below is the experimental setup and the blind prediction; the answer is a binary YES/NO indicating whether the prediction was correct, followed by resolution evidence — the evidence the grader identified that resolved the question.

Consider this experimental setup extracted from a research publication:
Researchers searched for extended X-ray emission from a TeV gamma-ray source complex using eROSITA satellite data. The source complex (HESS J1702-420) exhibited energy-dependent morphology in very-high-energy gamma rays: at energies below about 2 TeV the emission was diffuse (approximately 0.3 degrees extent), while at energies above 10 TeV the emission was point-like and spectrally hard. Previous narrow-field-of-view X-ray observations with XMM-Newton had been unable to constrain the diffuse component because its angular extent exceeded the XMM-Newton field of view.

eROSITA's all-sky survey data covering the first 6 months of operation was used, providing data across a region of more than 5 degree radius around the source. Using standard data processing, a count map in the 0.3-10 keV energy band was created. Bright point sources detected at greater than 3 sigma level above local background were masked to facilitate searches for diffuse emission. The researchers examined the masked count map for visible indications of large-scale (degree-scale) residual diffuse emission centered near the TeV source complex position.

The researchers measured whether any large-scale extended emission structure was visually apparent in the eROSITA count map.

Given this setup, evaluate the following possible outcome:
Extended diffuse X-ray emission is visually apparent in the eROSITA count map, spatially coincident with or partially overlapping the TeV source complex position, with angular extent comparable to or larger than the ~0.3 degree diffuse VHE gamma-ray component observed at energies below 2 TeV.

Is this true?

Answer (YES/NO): NO